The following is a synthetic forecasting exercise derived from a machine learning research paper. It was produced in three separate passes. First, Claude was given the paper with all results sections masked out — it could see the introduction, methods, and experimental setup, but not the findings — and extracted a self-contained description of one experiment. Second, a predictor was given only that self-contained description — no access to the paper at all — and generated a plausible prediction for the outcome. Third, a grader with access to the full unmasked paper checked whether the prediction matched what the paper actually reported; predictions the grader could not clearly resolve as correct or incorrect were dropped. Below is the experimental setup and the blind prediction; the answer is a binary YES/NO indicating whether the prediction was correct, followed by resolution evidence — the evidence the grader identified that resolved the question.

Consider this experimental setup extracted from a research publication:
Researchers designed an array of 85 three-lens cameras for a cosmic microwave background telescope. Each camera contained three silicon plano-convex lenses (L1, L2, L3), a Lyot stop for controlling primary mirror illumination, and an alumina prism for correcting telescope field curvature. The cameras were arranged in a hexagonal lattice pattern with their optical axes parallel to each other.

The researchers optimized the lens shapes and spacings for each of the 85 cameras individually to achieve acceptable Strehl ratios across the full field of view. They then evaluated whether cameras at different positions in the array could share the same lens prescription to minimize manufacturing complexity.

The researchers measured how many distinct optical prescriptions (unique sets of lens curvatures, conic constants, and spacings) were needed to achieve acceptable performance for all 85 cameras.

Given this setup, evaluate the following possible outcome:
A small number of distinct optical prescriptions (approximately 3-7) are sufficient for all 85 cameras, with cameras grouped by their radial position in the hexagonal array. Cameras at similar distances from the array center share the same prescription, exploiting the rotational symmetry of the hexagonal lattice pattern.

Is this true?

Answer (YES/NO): NO